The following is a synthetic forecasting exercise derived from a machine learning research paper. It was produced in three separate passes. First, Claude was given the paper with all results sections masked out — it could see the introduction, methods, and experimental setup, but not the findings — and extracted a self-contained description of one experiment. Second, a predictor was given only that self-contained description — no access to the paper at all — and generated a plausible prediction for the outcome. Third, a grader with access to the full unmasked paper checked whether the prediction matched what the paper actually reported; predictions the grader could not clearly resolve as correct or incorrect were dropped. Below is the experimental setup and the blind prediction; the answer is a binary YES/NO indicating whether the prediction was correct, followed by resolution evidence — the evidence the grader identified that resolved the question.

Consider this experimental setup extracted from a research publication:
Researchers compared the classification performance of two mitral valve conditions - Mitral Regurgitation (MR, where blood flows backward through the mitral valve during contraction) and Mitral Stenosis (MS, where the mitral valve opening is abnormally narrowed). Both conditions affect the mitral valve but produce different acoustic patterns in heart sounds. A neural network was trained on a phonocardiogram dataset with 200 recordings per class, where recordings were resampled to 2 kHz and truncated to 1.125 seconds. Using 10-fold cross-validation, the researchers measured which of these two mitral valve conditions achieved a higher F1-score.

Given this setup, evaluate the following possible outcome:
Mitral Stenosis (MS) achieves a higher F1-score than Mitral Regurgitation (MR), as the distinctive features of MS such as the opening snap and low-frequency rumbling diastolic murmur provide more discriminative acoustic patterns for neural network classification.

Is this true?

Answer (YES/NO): YES